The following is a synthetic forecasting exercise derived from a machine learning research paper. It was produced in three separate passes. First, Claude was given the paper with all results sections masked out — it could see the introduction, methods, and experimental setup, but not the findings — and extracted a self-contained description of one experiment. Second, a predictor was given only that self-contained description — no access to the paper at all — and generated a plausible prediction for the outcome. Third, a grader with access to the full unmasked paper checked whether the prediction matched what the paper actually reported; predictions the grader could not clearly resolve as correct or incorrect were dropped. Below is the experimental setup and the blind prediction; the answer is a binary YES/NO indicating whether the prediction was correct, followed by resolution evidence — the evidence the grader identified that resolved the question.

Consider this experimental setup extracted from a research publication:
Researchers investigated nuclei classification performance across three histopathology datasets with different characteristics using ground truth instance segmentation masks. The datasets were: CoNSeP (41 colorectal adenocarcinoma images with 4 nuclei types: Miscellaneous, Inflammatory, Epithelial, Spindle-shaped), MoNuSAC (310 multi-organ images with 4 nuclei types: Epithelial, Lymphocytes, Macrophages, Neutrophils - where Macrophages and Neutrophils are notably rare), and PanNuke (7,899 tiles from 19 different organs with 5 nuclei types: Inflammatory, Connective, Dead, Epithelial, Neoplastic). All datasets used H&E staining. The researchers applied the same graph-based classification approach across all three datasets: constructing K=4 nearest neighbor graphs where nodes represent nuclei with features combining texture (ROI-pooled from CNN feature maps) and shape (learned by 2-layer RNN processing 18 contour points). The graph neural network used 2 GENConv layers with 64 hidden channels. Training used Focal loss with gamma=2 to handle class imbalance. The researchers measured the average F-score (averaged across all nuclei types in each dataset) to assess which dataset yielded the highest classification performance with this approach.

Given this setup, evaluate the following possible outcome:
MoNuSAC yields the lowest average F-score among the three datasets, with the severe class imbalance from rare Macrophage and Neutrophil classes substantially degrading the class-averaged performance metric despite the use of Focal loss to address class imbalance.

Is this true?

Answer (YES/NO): NO